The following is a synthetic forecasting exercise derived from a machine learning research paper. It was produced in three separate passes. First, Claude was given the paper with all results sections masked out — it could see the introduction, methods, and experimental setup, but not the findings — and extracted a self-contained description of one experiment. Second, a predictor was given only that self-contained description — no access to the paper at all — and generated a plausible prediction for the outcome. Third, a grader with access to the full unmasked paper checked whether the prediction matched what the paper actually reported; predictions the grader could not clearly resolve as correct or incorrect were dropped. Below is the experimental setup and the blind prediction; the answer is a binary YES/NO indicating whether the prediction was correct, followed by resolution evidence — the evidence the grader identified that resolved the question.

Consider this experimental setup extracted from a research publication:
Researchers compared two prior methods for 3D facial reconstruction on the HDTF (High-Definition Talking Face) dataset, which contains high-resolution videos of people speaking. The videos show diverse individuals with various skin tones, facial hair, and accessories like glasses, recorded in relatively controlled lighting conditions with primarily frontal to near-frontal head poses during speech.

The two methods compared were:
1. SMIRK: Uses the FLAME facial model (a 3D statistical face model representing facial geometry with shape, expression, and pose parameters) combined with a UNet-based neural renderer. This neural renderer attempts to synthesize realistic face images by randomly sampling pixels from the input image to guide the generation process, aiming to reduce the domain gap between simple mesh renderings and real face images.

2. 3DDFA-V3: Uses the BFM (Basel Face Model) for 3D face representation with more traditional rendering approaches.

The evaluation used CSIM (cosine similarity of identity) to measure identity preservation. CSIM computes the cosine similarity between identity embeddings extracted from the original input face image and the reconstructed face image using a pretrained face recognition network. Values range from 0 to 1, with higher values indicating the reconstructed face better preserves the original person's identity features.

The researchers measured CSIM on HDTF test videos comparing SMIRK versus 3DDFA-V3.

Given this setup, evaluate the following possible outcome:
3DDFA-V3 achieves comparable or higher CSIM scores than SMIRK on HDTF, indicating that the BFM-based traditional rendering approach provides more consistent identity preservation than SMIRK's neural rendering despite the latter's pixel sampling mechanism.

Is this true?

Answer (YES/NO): NO